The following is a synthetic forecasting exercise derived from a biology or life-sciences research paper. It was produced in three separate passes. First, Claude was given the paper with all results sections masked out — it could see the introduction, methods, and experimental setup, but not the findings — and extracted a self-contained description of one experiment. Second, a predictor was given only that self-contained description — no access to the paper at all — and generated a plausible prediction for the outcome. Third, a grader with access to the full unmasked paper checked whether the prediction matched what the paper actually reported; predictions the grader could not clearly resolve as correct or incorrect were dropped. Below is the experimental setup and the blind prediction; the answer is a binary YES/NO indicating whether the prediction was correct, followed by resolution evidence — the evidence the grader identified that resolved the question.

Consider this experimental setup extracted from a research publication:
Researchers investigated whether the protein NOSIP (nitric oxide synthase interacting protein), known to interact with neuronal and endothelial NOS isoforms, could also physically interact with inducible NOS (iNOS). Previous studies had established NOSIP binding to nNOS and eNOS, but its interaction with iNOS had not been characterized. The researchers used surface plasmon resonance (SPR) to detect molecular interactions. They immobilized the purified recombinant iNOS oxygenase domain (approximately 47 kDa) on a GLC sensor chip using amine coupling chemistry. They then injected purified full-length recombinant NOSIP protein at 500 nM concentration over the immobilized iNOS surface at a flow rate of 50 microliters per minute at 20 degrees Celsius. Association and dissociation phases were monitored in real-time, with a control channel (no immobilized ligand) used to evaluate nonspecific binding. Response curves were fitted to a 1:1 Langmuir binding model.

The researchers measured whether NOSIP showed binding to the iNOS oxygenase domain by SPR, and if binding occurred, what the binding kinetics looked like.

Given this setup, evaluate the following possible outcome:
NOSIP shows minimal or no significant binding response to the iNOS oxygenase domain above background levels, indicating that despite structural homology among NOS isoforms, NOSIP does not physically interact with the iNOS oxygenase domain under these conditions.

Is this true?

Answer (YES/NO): NO